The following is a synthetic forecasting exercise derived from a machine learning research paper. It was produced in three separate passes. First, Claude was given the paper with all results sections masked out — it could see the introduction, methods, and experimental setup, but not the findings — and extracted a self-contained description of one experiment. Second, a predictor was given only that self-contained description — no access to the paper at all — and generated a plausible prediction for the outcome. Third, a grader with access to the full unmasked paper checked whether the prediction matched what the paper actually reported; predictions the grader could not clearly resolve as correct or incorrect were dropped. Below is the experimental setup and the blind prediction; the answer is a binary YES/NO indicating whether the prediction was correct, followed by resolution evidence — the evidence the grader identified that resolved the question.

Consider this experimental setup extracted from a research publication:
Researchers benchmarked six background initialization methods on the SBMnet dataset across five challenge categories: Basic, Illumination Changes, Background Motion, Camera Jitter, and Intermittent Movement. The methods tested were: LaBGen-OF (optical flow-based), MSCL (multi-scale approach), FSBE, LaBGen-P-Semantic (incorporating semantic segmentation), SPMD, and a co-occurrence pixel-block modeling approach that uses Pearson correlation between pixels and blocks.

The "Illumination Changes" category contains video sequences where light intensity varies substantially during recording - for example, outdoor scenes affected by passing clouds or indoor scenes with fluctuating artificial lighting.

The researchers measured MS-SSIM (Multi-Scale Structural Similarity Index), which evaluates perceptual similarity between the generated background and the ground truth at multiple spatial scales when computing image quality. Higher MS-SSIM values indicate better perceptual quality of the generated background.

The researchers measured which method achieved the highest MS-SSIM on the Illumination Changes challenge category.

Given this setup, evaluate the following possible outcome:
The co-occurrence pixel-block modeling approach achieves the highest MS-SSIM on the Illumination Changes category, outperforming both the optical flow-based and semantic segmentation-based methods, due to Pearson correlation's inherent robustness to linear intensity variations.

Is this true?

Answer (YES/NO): NO